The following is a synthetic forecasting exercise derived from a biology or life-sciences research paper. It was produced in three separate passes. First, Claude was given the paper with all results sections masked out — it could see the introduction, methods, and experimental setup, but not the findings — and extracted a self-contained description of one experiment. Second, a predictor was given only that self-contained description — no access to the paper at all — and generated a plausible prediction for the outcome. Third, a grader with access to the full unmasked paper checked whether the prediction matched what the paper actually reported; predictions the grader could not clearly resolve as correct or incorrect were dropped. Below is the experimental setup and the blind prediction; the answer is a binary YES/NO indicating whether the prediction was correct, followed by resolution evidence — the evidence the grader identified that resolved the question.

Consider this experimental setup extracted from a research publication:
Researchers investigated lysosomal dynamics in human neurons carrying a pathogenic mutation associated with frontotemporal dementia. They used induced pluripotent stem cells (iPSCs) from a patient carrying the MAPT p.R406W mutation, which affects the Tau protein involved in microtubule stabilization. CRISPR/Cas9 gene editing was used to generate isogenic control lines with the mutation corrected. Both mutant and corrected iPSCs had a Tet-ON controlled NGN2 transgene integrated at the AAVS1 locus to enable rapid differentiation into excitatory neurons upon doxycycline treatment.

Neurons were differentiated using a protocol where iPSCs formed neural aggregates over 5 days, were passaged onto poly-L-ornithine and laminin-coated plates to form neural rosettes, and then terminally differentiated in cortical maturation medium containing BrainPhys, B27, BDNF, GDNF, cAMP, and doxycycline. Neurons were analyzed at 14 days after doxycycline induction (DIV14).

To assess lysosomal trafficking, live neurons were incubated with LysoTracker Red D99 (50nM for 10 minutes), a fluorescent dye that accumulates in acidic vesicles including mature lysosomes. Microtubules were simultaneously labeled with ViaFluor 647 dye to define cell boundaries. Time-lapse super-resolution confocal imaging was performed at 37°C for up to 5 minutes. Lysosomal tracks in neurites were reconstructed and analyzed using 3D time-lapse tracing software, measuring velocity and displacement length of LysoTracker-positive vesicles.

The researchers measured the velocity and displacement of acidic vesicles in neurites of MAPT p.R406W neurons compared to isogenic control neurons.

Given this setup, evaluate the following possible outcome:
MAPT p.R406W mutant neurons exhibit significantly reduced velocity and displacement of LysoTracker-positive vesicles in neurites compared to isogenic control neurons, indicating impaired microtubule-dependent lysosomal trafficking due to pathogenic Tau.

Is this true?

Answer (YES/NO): YES